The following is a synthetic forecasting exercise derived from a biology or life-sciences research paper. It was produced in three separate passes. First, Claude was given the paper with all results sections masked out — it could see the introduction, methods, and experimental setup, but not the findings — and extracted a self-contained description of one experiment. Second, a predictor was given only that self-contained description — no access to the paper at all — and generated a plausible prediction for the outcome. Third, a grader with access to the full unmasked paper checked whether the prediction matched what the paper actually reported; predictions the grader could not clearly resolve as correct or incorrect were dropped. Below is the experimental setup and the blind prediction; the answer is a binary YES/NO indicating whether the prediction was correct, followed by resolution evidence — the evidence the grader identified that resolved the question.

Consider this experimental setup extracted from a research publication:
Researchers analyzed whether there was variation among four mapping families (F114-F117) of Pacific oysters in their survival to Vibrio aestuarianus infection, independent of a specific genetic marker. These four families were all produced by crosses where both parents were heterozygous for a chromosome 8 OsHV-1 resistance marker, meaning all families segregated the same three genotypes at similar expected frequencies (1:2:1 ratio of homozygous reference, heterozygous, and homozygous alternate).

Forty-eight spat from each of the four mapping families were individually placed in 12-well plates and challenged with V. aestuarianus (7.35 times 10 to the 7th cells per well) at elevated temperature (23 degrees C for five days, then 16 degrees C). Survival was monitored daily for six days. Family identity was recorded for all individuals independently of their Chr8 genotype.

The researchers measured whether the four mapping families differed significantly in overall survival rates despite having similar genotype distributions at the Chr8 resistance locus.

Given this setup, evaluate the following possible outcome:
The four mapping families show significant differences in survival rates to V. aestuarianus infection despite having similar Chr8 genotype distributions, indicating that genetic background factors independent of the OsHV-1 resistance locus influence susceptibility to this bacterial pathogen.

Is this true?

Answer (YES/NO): YES